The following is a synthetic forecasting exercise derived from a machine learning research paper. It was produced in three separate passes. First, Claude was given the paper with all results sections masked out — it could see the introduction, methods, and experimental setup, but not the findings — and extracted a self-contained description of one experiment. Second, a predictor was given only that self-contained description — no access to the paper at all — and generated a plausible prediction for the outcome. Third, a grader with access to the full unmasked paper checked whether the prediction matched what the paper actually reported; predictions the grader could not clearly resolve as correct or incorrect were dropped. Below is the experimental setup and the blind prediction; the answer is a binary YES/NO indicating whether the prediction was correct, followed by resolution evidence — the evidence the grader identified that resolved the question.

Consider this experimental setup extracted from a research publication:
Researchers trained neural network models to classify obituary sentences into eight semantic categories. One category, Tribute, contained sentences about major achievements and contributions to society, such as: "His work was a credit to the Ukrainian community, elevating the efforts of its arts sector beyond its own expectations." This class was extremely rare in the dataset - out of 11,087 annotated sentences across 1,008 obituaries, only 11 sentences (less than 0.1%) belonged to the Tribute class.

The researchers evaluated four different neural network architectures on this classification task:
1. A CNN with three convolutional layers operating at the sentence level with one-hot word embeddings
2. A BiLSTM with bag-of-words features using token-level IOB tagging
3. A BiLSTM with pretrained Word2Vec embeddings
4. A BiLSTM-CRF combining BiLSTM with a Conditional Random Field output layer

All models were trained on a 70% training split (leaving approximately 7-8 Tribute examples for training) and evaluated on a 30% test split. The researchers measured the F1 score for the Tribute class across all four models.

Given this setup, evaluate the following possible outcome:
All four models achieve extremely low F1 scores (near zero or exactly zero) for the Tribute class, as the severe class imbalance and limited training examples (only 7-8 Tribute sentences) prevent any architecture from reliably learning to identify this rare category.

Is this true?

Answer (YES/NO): YES